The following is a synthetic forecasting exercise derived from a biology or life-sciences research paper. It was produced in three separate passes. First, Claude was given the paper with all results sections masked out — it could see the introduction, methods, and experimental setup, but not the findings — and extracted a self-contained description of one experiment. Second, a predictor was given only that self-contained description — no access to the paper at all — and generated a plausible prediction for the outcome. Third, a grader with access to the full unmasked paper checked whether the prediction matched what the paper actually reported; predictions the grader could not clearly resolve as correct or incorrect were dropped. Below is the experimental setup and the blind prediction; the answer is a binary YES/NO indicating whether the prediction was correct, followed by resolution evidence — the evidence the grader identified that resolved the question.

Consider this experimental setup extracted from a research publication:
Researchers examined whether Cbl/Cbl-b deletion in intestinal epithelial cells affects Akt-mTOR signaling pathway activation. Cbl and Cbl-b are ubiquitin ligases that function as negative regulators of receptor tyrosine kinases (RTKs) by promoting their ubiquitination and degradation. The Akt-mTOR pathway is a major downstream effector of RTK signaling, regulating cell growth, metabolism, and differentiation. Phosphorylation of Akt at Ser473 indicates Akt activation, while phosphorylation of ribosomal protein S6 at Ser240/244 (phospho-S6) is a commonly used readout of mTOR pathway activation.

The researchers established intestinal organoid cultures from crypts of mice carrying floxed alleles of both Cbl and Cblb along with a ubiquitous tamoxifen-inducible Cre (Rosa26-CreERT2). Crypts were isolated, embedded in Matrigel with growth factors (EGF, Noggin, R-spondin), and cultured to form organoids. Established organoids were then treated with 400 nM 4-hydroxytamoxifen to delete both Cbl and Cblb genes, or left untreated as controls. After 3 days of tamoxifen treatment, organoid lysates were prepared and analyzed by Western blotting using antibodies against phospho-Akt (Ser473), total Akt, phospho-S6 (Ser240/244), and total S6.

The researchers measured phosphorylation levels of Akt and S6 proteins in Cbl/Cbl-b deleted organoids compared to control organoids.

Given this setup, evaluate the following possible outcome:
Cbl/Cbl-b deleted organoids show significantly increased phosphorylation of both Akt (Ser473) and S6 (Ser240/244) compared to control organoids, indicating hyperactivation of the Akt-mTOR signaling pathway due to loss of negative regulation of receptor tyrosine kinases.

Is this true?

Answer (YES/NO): YES